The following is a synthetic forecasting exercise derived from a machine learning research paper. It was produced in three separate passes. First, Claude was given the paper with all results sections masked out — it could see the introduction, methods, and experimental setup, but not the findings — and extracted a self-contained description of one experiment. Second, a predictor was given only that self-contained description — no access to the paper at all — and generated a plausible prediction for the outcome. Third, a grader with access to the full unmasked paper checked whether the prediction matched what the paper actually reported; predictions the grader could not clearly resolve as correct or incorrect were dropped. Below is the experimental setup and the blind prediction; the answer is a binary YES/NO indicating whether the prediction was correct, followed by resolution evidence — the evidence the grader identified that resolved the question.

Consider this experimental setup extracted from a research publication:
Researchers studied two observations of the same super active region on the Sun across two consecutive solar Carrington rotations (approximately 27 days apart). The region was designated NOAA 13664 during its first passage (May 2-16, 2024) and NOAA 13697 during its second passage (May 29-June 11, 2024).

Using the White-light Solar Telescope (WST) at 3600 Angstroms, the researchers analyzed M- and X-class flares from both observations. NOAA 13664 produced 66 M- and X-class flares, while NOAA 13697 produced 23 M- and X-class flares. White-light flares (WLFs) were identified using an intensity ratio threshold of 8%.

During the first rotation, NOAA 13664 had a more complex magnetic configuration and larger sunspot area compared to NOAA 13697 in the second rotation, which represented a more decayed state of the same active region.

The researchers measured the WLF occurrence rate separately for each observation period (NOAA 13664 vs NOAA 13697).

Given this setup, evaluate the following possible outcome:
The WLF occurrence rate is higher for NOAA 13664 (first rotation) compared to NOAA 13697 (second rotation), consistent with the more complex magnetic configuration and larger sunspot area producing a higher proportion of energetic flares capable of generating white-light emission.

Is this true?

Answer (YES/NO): NO